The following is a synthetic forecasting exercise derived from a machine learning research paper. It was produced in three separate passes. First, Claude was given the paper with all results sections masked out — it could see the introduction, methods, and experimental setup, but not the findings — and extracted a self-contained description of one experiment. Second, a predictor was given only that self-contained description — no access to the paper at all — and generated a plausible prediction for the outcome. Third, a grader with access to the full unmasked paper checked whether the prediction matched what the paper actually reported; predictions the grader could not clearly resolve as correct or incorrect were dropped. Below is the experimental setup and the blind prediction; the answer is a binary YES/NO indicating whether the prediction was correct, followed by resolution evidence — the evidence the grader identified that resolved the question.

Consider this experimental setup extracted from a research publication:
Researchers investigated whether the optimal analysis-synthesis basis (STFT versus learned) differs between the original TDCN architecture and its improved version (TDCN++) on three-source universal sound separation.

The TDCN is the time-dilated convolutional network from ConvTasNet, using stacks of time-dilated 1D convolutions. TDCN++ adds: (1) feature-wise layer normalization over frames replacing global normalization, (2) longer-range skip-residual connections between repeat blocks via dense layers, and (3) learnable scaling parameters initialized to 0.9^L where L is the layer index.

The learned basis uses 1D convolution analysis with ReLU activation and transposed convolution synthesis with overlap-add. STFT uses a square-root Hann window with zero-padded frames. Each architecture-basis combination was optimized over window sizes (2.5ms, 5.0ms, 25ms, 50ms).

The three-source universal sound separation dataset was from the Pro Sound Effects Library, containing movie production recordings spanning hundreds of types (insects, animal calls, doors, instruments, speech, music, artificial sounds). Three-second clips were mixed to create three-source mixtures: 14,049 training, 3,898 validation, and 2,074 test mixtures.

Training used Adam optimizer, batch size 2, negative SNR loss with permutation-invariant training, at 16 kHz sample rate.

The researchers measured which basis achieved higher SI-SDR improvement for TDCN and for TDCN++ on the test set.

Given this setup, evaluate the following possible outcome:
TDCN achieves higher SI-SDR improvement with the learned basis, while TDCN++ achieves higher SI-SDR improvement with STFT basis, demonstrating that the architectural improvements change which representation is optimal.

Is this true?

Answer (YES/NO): NO